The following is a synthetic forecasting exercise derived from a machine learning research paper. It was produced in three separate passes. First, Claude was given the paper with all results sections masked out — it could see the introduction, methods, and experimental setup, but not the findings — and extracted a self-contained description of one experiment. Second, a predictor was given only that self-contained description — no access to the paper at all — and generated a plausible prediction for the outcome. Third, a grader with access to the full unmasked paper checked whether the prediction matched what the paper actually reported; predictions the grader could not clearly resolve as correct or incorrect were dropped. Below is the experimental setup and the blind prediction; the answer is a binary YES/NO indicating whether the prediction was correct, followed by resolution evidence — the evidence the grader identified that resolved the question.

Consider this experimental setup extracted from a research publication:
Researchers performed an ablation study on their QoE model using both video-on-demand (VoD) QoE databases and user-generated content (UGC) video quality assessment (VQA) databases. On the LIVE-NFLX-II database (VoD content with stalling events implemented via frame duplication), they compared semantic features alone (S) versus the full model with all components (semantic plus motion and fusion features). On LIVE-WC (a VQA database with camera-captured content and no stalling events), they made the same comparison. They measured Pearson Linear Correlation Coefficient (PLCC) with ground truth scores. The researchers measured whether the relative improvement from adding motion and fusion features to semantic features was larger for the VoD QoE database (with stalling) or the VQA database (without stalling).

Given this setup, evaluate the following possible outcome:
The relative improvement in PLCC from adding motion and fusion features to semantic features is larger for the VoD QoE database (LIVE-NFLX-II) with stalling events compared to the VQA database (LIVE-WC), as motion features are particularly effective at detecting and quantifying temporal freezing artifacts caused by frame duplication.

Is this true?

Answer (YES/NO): YES